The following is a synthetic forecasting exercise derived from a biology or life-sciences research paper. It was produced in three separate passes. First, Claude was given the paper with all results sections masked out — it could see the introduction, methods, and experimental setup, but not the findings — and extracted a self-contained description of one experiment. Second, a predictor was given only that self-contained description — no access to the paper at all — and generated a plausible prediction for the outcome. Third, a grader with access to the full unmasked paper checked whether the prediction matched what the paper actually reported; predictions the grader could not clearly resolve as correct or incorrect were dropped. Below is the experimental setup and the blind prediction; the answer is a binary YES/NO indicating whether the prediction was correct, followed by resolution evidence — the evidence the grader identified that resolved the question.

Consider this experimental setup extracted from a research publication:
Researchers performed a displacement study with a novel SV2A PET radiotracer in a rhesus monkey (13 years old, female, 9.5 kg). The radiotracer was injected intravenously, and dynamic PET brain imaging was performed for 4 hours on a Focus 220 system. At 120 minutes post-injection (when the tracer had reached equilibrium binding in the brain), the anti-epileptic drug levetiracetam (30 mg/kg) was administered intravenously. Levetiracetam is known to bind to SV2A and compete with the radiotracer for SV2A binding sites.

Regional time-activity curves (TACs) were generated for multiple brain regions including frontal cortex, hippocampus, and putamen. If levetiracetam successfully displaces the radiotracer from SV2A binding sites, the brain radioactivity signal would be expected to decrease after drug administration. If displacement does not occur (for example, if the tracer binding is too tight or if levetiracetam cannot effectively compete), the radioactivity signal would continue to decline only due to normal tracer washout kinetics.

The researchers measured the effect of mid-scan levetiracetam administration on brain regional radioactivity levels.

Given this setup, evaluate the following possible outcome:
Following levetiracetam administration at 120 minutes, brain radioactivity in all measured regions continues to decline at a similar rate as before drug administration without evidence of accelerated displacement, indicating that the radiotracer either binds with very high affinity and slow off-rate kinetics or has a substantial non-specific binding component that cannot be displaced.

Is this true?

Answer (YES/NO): NO